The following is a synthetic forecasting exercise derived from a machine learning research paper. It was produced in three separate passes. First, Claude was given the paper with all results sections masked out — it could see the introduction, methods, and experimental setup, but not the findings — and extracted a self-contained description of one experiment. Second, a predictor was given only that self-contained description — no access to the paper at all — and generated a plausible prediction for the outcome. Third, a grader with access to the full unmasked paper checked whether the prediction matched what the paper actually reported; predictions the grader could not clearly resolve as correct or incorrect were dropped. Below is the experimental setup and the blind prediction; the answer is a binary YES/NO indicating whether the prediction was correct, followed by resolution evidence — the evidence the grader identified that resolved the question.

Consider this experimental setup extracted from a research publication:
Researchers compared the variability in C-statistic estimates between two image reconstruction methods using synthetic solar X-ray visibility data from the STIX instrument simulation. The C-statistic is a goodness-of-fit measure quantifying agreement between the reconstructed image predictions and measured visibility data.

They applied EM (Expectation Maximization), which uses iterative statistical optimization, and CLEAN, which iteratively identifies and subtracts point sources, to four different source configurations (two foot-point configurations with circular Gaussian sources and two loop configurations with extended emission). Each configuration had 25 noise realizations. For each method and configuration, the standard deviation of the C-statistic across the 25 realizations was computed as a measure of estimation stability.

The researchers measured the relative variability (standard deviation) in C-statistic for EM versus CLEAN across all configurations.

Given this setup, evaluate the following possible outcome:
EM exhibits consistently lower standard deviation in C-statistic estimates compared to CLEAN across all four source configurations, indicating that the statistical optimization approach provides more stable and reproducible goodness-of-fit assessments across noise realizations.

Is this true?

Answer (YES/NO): YES